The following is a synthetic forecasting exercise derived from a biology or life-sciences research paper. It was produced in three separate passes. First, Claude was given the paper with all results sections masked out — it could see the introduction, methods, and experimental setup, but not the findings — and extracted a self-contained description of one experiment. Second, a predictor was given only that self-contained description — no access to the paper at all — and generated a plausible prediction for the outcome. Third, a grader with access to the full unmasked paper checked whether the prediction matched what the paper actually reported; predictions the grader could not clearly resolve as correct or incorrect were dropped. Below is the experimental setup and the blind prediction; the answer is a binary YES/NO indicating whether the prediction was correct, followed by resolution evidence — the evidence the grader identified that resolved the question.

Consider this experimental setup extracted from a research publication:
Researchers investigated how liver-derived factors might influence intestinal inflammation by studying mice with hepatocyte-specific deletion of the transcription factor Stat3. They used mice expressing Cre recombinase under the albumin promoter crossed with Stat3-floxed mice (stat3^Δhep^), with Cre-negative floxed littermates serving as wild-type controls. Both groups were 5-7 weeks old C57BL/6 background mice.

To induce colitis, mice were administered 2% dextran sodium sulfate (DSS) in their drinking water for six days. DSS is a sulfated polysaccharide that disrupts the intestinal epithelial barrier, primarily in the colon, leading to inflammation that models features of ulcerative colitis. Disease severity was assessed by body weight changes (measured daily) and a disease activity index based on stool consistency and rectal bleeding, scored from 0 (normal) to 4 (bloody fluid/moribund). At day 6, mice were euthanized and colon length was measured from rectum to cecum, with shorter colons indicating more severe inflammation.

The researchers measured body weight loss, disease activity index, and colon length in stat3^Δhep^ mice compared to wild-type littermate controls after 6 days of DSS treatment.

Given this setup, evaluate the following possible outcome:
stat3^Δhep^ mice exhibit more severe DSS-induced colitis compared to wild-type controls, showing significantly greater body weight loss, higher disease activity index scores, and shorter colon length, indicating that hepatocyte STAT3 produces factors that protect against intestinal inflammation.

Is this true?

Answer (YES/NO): NO